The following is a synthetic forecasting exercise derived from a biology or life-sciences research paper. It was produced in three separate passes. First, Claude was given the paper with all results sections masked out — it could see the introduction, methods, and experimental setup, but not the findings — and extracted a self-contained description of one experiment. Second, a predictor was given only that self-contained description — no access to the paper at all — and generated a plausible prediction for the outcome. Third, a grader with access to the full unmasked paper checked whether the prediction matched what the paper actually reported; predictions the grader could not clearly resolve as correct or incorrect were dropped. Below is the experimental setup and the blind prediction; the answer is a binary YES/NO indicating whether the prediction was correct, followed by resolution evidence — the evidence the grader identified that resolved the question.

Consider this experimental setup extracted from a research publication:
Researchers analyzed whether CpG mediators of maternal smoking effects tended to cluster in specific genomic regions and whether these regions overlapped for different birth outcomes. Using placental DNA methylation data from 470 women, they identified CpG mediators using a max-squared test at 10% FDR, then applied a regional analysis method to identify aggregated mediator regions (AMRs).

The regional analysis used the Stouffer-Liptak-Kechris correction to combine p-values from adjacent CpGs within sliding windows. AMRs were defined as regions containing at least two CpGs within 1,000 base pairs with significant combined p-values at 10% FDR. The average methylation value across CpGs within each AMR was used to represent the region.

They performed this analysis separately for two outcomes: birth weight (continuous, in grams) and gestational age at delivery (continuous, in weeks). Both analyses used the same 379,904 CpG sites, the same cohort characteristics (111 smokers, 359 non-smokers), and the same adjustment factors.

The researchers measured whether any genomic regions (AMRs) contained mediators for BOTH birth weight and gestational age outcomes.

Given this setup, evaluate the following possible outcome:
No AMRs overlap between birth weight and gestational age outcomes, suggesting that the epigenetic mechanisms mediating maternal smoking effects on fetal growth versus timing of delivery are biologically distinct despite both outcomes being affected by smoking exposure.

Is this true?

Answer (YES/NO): NO